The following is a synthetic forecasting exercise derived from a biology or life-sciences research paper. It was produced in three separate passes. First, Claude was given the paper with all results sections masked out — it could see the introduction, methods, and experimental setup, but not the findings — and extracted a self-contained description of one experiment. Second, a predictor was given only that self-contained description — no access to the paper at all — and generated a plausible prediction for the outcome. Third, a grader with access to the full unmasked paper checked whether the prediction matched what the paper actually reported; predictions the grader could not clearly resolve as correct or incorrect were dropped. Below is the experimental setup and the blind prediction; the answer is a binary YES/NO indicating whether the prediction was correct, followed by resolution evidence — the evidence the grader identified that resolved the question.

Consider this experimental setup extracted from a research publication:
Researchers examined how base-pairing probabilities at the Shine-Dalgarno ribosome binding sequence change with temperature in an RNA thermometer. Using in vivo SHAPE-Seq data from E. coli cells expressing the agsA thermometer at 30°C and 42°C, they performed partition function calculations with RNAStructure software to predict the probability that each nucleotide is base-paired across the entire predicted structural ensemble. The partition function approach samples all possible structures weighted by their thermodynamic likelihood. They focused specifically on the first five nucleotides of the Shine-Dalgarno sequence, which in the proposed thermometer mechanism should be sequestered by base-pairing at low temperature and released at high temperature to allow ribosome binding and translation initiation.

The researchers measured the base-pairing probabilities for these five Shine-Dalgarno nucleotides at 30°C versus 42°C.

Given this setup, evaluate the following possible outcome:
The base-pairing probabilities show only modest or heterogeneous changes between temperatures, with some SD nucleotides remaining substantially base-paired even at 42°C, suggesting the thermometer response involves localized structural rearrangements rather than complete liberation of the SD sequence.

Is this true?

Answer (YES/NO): YES